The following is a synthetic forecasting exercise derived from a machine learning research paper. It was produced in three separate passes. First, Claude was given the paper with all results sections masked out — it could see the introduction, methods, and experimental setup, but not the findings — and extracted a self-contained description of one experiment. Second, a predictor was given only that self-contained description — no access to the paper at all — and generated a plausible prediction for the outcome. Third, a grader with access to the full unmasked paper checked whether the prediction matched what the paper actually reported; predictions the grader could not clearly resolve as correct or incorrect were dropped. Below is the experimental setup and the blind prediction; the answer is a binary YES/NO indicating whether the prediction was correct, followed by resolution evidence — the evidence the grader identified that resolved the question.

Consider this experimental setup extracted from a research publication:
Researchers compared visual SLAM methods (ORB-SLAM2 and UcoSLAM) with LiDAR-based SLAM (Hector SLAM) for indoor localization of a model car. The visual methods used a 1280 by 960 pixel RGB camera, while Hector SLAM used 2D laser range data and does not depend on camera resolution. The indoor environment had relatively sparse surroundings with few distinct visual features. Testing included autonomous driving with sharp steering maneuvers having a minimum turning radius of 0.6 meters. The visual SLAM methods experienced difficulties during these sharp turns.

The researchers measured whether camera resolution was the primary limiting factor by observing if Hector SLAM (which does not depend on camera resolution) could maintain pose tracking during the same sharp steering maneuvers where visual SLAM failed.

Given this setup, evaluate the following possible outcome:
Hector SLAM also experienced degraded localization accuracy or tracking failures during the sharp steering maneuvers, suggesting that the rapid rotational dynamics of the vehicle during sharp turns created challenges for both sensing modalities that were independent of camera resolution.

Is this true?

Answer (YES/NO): YES